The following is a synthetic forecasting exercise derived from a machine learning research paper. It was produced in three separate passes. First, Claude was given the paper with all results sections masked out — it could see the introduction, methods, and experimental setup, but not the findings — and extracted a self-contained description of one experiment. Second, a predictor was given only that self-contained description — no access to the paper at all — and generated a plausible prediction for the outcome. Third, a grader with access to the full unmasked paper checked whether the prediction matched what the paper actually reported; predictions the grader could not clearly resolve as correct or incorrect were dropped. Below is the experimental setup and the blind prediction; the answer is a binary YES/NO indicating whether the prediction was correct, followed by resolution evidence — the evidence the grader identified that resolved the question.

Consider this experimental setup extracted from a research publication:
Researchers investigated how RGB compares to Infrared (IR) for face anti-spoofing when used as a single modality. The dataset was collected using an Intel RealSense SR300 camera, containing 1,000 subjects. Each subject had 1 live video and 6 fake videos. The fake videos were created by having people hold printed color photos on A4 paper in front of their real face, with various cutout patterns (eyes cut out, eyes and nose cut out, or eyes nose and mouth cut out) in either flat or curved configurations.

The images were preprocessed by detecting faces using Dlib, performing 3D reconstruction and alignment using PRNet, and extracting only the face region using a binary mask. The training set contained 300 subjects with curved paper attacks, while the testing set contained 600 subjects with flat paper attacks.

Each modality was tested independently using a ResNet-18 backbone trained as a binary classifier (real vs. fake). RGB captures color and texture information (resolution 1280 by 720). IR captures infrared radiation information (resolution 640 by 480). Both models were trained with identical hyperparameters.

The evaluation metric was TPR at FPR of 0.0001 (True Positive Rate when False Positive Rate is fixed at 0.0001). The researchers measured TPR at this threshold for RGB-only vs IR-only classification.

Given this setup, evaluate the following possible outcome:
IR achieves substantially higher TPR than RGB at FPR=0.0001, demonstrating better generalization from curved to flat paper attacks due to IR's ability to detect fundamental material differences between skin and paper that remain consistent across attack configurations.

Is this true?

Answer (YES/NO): NO